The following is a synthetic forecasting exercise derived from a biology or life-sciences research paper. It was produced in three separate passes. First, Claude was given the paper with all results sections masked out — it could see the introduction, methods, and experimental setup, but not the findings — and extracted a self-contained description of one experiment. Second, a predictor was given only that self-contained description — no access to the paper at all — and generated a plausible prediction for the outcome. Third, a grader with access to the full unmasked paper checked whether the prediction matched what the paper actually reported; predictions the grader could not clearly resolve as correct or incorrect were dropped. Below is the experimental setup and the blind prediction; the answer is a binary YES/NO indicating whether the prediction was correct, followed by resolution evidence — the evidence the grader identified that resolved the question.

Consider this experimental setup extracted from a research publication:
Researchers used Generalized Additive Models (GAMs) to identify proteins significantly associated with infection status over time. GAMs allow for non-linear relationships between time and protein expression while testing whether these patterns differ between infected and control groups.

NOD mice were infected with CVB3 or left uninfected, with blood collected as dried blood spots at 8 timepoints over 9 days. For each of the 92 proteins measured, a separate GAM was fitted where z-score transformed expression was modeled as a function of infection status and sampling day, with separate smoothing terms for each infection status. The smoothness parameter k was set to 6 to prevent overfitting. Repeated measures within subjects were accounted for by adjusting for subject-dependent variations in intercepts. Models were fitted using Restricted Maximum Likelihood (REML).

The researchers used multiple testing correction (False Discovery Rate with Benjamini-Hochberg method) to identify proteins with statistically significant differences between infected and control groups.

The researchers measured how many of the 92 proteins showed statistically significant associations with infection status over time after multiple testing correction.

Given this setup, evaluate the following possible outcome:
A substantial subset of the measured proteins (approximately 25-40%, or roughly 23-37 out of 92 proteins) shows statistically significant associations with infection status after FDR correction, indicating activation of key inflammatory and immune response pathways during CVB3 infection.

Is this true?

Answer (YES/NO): NO